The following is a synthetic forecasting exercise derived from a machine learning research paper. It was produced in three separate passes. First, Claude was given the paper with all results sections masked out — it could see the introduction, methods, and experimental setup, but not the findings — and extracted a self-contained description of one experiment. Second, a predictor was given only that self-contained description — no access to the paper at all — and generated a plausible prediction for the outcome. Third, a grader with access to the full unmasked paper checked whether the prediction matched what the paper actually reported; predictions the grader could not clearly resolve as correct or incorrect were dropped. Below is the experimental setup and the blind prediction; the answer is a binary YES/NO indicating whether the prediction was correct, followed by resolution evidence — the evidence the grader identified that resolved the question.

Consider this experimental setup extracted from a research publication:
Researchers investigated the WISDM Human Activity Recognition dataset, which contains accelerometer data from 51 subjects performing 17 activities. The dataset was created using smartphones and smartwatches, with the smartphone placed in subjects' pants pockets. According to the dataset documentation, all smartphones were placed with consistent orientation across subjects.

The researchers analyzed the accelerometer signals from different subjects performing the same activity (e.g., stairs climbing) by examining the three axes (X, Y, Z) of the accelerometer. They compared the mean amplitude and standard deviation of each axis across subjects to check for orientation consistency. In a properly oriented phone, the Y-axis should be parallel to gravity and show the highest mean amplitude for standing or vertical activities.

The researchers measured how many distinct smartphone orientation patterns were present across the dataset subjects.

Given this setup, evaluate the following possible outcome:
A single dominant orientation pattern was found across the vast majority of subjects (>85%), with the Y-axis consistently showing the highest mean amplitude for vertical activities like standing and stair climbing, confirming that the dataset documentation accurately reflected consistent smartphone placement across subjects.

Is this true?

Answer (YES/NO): NO